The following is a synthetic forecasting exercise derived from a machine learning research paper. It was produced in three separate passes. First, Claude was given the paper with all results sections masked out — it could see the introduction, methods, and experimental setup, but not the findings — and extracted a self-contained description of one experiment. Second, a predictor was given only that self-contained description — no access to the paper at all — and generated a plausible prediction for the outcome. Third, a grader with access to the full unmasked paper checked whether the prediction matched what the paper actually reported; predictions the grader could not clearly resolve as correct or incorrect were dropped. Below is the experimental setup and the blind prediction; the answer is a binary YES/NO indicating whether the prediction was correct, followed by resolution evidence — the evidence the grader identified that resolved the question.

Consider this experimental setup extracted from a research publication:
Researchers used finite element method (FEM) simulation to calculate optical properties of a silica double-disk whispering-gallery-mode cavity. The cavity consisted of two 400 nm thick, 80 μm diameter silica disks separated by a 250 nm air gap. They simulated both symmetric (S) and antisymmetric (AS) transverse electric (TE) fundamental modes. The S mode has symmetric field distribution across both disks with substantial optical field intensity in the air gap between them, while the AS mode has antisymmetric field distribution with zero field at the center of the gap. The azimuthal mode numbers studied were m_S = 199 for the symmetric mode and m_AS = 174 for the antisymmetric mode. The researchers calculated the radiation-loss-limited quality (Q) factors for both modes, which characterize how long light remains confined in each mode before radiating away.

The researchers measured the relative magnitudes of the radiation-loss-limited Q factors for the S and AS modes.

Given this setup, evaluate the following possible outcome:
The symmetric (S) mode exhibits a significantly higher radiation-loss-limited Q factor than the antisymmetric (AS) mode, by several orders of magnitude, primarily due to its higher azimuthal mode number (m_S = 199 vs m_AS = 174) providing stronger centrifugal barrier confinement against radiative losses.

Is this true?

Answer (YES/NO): NO